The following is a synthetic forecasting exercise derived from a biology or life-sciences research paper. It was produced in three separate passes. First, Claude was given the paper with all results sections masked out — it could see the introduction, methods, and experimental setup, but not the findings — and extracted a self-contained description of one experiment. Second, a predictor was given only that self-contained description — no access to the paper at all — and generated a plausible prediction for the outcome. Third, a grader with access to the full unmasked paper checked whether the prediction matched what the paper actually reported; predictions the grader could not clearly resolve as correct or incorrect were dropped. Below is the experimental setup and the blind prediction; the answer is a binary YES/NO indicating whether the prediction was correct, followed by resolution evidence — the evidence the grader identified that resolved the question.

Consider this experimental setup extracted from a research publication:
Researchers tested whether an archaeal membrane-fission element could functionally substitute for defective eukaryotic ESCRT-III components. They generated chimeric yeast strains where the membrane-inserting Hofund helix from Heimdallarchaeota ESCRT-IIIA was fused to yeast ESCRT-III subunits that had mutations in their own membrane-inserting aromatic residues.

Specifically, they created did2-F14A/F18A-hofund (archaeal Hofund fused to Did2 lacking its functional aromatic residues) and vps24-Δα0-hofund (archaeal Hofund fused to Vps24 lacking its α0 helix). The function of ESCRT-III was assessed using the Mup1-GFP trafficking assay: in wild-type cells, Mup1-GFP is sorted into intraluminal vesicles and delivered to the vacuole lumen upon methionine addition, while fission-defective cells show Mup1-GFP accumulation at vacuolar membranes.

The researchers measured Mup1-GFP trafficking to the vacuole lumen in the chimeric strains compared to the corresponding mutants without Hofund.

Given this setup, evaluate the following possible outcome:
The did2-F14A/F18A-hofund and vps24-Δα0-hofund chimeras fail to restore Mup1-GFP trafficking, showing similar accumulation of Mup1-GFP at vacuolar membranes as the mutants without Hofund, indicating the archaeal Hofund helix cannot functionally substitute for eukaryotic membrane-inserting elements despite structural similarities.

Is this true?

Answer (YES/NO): NO